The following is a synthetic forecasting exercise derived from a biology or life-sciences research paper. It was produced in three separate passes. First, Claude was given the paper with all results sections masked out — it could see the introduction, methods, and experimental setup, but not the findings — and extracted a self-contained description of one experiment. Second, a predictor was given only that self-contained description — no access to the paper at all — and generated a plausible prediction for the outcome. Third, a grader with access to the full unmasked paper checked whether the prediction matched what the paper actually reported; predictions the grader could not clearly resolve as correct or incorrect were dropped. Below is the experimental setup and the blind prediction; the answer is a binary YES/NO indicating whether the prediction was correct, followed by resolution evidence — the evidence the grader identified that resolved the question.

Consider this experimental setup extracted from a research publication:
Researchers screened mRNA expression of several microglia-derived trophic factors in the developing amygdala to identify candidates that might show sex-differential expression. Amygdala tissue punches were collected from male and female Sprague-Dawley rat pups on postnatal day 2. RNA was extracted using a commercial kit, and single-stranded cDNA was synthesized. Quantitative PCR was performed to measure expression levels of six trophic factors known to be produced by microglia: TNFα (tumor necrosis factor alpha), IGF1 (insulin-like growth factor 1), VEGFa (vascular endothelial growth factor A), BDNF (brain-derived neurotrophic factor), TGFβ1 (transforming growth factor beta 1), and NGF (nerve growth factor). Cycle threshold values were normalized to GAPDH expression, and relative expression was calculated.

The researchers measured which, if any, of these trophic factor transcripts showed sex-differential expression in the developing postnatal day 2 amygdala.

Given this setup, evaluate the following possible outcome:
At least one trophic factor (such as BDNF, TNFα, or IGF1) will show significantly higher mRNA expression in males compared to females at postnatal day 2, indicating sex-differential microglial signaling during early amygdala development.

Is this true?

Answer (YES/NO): NO